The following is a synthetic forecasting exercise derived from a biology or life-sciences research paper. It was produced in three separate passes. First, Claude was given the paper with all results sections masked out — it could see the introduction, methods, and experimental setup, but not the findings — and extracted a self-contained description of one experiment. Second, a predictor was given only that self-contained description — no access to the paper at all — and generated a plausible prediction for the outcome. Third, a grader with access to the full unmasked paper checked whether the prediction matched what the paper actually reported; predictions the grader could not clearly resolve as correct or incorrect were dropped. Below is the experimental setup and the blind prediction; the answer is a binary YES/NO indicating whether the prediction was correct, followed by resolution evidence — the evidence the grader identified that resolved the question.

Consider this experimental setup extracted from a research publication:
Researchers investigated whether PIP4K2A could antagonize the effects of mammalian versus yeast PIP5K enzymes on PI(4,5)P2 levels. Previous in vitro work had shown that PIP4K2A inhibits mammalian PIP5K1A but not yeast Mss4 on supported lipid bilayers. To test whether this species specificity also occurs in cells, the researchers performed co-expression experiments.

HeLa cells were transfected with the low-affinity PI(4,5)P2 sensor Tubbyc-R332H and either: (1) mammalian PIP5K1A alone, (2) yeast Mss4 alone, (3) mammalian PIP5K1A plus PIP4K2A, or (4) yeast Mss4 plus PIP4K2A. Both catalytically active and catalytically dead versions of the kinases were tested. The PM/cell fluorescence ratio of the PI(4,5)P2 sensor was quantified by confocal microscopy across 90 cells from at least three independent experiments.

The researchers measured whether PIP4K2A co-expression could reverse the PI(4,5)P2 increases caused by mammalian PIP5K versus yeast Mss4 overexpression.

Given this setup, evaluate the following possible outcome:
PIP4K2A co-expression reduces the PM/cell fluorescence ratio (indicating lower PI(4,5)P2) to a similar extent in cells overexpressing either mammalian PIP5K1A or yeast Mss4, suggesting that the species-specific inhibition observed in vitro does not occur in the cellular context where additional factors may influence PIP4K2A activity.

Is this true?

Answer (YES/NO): NO